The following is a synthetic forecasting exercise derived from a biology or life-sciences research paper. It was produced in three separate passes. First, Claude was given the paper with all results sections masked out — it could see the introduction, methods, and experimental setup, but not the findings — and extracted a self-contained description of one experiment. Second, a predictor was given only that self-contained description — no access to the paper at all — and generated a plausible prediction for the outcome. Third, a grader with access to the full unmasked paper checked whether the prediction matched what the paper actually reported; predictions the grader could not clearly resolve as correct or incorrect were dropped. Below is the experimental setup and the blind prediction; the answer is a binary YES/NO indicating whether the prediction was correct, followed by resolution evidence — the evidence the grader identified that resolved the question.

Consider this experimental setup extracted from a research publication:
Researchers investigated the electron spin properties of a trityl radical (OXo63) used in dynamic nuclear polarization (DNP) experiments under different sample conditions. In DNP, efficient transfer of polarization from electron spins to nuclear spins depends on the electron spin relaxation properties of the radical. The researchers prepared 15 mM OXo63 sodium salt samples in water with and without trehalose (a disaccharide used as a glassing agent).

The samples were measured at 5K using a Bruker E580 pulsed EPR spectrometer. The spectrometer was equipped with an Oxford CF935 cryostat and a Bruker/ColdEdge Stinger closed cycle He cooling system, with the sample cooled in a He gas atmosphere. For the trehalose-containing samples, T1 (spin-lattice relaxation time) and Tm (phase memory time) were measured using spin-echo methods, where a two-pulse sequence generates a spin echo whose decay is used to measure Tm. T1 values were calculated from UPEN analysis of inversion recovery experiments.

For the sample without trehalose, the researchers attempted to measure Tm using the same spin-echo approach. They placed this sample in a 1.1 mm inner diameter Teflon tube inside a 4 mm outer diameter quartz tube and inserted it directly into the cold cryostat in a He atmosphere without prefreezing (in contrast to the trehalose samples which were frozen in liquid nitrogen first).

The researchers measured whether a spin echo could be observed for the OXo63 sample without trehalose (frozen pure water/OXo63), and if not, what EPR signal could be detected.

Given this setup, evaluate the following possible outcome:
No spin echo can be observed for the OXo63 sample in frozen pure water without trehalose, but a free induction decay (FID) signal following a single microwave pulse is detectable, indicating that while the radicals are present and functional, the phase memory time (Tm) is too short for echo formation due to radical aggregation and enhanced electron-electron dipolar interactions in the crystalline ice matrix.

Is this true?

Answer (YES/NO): YES